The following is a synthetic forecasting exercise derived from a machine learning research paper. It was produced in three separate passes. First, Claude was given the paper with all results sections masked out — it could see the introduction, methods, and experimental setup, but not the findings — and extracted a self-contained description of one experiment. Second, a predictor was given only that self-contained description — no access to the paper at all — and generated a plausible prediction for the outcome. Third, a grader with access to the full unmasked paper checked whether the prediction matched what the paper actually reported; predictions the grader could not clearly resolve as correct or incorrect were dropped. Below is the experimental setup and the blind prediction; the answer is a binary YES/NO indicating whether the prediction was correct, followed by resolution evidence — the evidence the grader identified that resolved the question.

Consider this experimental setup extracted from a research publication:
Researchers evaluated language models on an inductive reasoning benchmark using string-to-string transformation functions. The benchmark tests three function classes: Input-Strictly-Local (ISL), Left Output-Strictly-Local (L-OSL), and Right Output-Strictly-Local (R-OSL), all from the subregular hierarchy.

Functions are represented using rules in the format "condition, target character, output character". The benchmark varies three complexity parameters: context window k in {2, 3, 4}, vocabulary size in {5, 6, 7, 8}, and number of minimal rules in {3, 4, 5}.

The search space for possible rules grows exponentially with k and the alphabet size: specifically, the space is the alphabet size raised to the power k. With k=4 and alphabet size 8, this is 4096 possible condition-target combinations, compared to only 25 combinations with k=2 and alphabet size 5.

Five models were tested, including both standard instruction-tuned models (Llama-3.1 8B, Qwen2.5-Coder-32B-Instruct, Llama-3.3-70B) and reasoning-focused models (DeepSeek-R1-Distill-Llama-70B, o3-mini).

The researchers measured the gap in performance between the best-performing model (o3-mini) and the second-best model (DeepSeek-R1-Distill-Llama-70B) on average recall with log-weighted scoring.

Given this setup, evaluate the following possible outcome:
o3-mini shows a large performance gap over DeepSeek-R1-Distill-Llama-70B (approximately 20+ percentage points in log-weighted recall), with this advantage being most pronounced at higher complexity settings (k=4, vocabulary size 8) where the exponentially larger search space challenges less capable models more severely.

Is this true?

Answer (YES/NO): YES